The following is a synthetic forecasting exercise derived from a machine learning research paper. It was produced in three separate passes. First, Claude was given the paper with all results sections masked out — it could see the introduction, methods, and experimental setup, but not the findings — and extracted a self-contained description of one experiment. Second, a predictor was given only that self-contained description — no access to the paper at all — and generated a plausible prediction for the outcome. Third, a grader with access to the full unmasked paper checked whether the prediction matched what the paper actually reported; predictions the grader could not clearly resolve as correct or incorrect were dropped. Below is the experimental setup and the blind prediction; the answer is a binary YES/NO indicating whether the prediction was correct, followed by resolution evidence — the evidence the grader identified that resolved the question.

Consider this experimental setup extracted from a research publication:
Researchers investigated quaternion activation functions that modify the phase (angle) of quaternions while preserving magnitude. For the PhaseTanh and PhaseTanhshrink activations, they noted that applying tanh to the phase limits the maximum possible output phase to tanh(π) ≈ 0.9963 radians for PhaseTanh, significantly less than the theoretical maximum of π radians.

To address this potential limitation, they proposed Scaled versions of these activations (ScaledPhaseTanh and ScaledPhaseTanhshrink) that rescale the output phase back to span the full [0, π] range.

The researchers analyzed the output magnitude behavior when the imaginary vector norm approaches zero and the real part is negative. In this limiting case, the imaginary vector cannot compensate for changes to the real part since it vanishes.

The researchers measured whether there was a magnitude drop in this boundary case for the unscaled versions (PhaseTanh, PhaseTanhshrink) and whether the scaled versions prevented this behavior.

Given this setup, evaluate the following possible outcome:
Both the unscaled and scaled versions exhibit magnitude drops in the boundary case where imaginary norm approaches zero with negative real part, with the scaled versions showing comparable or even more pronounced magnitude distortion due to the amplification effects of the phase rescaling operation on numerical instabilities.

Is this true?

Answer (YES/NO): NO